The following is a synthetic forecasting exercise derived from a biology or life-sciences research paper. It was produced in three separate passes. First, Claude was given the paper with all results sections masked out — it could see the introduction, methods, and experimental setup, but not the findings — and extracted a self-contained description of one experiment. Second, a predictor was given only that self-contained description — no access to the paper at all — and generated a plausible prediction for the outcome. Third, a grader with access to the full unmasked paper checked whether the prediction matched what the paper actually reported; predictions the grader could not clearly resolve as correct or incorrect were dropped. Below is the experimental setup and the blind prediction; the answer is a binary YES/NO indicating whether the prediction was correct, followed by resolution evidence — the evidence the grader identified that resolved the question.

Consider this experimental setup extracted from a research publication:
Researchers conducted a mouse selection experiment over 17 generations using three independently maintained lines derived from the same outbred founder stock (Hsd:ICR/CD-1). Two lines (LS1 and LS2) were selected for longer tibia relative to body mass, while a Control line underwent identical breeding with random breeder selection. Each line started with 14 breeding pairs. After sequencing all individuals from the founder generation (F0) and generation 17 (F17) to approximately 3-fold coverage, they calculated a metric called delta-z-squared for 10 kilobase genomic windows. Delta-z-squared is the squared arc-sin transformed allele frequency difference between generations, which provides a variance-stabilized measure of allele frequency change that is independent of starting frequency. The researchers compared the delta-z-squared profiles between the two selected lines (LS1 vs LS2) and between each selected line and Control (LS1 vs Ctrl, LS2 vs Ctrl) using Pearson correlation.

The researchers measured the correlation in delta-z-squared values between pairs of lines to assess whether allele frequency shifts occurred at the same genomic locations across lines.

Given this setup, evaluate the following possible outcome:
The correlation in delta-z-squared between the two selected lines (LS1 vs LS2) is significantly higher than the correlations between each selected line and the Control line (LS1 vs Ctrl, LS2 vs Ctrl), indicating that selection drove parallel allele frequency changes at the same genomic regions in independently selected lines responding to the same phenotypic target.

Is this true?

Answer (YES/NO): YES